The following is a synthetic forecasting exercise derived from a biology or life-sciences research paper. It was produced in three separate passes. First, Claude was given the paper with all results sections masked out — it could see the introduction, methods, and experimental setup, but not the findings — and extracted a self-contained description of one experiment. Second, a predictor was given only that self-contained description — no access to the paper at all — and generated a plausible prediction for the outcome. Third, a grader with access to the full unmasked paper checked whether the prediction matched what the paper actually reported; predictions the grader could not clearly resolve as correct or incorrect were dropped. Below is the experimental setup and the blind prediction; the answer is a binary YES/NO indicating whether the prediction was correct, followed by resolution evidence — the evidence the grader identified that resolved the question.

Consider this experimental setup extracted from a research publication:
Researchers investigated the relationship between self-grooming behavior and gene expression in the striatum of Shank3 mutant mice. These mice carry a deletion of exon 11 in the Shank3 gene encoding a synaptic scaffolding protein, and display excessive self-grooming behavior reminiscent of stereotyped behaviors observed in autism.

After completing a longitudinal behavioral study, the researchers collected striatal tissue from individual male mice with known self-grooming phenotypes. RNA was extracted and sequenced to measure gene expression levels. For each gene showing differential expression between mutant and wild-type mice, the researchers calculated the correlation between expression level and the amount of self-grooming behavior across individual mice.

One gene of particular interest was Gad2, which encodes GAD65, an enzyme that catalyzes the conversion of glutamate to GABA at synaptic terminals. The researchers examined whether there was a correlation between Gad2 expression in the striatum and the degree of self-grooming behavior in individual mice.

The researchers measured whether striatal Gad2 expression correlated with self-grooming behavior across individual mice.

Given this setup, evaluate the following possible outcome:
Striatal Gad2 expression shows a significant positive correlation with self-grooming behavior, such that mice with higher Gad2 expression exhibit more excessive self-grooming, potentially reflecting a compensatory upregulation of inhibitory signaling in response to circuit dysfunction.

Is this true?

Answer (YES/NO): YES